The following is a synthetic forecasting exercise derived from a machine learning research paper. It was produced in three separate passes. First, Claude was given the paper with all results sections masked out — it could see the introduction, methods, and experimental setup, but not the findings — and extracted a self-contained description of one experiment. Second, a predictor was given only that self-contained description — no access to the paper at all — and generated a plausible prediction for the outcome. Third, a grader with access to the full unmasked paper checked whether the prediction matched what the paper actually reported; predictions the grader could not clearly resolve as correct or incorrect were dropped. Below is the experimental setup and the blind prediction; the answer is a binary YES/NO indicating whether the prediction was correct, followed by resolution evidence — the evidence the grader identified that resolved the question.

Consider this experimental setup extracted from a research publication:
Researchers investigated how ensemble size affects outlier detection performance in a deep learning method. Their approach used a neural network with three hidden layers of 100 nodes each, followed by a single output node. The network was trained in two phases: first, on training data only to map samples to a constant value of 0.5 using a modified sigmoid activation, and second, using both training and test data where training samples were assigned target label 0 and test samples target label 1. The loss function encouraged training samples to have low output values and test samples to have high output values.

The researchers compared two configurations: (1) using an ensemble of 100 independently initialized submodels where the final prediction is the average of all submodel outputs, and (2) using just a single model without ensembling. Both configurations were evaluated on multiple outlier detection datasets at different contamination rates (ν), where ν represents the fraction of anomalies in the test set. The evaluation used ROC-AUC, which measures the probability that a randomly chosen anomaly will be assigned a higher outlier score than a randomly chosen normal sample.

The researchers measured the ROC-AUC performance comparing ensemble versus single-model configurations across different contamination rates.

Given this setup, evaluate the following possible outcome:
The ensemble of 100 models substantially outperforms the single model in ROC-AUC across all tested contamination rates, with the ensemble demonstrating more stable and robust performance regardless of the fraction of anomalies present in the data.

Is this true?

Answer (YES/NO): NO